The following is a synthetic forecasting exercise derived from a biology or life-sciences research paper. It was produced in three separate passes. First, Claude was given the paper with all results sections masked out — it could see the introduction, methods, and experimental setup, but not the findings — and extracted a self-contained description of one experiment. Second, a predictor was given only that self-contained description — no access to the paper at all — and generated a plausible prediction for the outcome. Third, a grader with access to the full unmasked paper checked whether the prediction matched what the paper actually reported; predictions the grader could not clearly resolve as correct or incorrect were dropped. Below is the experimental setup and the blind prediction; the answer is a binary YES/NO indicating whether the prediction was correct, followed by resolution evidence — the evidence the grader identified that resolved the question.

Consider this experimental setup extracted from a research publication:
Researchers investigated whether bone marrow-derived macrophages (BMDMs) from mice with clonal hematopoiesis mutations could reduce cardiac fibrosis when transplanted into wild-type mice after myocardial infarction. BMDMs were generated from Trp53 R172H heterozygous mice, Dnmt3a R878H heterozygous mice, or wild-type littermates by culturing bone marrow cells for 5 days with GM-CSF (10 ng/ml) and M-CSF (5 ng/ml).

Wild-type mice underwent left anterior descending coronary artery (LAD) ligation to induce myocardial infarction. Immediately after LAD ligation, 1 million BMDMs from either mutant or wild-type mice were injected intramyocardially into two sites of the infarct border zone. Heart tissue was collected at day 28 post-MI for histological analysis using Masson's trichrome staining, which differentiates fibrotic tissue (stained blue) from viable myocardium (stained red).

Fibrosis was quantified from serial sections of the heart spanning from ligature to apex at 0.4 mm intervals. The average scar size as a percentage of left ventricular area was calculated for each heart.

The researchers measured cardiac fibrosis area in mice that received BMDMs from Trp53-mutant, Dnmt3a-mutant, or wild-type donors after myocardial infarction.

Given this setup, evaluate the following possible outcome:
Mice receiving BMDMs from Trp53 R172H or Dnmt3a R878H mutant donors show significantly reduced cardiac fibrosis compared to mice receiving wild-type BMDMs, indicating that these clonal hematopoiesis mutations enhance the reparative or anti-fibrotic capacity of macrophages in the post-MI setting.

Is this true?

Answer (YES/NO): YES